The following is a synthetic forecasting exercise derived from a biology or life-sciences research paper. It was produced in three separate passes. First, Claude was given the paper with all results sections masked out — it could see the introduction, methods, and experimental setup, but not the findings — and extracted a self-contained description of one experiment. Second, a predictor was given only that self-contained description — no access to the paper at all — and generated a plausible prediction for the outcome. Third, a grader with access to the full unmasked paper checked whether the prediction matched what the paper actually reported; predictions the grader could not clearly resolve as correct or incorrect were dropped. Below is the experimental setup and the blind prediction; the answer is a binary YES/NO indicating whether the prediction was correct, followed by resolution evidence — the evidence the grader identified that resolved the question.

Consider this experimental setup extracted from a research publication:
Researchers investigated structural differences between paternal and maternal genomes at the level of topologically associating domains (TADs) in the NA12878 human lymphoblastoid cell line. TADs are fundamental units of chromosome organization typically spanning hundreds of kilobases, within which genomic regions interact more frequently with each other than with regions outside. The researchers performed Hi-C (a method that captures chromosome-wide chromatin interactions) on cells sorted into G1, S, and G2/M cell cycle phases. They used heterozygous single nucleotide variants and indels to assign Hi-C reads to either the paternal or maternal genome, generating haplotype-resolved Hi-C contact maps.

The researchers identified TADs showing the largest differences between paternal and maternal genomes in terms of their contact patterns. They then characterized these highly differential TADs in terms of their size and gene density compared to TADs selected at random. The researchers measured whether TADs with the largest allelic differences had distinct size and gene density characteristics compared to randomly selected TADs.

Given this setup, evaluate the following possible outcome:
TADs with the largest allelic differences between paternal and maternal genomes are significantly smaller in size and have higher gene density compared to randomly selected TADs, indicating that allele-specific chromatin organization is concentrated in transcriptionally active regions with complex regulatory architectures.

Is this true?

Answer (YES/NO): YES